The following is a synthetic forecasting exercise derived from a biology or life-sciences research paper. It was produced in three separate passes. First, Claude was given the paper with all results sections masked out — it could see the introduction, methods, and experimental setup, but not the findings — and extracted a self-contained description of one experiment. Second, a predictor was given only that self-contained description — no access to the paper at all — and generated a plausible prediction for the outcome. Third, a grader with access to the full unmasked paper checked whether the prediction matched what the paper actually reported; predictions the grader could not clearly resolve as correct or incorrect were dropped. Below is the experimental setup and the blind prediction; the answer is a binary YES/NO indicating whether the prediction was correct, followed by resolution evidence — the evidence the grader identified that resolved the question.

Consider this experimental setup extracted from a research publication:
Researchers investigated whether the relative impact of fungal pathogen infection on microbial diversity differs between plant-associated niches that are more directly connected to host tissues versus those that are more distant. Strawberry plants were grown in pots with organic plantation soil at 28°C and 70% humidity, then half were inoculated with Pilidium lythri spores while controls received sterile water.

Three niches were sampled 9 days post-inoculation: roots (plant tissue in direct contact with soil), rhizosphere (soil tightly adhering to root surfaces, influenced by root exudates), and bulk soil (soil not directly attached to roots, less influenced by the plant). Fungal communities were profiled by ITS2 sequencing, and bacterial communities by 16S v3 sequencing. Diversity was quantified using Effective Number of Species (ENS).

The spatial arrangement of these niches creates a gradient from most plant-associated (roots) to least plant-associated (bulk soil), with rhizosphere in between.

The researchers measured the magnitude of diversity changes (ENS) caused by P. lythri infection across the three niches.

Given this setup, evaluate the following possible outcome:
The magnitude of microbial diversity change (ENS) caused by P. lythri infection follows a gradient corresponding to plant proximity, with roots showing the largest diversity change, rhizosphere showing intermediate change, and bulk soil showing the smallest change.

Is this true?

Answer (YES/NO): NO